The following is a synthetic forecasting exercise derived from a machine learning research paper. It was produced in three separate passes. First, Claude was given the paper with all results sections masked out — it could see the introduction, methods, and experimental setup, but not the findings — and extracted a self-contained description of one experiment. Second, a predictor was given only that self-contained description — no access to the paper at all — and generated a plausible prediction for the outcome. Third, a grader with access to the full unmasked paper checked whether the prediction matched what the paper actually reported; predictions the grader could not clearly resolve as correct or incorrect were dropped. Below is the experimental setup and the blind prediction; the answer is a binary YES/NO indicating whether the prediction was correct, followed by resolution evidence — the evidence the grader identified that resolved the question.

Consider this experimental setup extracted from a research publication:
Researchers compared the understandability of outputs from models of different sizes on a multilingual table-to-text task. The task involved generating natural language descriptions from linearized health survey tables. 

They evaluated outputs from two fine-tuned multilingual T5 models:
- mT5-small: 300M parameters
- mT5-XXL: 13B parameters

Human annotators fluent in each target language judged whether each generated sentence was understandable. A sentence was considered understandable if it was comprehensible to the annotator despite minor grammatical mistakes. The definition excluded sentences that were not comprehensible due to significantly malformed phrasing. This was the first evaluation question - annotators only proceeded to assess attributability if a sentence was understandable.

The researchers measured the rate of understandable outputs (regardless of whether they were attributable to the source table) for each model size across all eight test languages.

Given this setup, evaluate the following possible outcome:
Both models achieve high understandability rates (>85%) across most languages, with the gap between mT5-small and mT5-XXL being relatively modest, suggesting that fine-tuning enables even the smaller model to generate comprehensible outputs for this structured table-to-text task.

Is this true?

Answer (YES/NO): NO